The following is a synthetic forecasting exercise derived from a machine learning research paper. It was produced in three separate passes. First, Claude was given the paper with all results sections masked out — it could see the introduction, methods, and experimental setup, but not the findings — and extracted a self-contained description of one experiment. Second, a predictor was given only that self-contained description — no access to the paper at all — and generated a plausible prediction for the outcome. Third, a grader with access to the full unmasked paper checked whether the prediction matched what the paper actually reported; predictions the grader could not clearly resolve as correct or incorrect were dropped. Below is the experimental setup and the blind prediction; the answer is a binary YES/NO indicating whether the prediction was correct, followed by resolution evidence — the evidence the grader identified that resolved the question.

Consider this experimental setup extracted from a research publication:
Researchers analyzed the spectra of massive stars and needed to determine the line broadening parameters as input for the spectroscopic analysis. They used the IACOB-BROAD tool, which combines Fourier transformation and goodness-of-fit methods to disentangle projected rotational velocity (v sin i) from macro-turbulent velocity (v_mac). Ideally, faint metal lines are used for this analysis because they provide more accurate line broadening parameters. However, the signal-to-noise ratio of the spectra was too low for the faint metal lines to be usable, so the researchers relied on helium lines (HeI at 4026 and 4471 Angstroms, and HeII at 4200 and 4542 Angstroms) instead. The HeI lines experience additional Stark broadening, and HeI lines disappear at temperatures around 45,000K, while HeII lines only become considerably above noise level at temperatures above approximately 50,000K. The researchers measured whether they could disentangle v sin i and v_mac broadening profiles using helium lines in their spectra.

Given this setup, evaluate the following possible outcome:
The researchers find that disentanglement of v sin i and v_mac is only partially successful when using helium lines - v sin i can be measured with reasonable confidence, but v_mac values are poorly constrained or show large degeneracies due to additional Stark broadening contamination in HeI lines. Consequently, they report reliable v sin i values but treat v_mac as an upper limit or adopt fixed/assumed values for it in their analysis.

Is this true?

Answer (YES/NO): NO